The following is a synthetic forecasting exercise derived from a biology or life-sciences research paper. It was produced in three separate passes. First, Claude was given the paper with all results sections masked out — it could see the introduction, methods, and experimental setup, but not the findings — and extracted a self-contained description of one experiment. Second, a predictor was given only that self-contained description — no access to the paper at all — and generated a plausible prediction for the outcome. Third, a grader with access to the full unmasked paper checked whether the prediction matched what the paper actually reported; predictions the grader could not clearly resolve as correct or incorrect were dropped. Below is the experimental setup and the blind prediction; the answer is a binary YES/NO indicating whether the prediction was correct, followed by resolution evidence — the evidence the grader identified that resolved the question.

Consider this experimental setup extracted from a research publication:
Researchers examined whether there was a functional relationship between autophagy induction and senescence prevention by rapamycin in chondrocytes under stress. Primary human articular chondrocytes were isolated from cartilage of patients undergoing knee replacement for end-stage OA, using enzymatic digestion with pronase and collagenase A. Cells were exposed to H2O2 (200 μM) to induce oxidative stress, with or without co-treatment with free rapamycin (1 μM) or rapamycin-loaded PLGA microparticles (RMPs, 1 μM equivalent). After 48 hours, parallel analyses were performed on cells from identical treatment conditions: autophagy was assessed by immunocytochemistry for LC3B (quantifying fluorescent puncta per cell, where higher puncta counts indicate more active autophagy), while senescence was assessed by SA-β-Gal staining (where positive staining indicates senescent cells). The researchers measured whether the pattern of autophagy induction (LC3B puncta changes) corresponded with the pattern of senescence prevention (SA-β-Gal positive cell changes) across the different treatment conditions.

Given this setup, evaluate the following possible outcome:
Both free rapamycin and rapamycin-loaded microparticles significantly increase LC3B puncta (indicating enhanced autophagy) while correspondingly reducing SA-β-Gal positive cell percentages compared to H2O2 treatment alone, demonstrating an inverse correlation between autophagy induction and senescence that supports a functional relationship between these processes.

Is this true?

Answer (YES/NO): YES